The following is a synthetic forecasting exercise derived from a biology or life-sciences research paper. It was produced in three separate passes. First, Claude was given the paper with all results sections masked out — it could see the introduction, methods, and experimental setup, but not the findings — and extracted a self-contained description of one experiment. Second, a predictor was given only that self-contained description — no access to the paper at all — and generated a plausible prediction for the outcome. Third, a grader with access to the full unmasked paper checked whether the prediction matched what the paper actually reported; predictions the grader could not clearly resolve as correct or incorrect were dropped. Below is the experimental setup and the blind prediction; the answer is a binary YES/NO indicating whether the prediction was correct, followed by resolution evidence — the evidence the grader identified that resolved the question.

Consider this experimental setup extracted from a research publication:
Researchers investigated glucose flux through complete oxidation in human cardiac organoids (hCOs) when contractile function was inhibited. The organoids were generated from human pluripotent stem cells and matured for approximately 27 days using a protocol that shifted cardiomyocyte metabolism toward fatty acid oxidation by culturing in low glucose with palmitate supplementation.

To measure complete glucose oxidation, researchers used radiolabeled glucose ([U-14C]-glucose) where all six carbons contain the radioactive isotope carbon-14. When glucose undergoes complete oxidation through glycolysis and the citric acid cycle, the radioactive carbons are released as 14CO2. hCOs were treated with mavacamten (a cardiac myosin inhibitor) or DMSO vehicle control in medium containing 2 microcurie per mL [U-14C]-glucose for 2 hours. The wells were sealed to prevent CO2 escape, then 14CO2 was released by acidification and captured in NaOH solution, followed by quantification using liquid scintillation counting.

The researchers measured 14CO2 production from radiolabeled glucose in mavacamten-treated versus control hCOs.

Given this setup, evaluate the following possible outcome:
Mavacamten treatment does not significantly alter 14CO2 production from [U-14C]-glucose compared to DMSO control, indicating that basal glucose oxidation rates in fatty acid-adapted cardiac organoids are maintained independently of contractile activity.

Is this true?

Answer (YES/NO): NO